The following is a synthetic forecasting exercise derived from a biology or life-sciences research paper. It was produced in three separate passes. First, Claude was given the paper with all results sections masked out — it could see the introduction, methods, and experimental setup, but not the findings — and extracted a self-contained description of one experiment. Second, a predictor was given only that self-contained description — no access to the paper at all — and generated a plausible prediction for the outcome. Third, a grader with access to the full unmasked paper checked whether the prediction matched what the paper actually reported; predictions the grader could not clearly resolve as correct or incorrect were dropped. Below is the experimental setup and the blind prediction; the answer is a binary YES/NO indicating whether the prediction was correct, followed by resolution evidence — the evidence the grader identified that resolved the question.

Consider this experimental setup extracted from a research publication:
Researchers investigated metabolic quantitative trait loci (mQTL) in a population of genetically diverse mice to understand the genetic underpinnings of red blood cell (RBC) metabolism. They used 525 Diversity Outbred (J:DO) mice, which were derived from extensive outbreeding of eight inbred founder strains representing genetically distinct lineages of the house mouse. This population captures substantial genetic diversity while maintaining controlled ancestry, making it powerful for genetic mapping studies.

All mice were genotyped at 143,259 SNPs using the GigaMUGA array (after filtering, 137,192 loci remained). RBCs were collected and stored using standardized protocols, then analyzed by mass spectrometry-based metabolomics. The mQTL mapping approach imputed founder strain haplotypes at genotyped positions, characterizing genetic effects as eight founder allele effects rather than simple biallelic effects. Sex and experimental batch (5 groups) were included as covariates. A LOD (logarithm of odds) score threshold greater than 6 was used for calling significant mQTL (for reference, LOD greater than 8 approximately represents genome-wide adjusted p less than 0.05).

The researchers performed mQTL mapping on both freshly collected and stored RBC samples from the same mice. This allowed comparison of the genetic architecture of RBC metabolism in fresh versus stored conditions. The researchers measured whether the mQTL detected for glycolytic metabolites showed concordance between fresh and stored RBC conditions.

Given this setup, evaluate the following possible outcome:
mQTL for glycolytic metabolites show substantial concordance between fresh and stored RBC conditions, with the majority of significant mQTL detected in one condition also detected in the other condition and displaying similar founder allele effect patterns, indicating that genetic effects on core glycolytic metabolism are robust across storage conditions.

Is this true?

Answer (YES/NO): NO